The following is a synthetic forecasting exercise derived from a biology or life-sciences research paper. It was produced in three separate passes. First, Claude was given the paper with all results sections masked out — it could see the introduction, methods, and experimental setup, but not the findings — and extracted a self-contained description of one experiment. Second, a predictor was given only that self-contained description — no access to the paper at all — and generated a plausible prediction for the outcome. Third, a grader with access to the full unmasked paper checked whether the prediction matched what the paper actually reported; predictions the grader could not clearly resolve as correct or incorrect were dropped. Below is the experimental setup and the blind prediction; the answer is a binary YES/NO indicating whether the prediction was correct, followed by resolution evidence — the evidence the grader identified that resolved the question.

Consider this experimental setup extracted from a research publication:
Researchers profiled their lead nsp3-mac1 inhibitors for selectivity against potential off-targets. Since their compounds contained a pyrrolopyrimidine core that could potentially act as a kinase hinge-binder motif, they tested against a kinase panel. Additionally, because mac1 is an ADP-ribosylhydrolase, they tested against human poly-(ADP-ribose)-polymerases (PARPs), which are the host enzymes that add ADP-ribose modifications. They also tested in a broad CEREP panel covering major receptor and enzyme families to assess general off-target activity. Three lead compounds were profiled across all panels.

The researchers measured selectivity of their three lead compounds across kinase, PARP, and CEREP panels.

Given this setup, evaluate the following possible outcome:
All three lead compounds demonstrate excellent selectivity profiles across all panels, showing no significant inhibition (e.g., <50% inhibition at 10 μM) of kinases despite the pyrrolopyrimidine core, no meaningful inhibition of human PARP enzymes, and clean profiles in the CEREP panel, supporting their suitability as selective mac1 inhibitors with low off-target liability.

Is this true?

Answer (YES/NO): NO